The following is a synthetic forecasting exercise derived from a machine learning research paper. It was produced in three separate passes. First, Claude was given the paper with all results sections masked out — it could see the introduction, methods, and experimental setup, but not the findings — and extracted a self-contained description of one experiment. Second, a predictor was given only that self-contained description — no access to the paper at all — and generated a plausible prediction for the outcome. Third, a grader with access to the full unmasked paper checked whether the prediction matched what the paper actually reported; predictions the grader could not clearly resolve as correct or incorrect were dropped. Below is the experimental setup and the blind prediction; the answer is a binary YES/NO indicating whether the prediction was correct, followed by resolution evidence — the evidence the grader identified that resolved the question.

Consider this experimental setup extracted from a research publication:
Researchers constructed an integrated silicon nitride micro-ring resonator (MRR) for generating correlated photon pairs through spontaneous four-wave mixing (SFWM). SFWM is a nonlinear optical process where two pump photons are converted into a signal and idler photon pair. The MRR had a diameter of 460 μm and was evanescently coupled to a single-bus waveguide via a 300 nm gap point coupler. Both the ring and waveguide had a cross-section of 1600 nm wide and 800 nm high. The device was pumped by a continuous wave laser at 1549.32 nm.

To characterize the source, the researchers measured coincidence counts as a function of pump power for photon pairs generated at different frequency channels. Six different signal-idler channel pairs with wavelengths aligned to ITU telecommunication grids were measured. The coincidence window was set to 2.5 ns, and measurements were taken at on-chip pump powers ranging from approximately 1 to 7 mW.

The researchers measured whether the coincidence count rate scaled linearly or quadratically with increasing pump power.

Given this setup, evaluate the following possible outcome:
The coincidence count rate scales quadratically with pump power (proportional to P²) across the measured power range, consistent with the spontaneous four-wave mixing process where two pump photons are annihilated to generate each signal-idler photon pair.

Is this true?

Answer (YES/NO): YES